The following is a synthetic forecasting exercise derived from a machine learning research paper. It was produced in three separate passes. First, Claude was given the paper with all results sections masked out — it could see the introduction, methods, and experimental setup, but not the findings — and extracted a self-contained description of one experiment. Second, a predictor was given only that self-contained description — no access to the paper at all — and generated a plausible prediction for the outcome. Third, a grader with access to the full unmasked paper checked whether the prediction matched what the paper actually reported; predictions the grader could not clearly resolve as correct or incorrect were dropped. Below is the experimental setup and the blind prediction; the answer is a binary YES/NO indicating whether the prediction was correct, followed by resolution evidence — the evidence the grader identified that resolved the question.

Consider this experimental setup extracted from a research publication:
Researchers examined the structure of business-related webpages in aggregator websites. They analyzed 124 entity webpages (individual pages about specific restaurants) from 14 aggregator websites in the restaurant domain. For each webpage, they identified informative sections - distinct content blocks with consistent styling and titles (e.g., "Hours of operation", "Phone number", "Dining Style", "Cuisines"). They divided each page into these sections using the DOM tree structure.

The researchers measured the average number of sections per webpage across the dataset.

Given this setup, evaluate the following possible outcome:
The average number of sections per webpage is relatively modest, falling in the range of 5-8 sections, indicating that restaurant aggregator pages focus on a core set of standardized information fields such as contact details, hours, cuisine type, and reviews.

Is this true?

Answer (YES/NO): NO